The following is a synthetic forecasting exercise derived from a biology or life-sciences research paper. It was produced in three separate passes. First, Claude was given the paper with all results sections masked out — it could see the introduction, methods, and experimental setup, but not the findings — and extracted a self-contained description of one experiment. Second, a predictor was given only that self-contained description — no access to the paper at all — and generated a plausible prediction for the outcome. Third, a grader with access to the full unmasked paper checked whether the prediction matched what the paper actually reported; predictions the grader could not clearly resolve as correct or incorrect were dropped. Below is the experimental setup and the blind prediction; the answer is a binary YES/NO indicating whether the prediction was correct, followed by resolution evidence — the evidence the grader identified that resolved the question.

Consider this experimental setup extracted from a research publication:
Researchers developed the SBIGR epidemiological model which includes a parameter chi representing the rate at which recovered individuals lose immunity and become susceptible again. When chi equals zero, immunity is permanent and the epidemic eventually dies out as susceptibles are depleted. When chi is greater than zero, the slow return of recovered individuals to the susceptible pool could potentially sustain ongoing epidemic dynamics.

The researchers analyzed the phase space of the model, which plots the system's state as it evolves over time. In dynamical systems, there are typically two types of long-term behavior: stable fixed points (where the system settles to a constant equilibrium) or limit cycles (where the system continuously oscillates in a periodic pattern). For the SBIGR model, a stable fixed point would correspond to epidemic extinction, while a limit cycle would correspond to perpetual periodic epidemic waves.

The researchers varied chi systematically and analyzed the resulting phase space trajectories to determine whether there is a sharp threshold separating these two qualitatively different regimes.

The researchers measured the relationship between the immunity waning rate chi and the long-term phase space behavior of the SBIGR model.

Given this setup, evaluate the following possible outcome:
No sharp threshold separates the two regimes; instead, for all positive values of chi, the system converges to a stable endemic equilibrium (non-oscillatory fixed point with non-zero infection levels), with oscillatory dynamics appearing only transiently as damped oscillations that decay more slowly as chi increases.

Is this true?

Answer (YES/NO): NO